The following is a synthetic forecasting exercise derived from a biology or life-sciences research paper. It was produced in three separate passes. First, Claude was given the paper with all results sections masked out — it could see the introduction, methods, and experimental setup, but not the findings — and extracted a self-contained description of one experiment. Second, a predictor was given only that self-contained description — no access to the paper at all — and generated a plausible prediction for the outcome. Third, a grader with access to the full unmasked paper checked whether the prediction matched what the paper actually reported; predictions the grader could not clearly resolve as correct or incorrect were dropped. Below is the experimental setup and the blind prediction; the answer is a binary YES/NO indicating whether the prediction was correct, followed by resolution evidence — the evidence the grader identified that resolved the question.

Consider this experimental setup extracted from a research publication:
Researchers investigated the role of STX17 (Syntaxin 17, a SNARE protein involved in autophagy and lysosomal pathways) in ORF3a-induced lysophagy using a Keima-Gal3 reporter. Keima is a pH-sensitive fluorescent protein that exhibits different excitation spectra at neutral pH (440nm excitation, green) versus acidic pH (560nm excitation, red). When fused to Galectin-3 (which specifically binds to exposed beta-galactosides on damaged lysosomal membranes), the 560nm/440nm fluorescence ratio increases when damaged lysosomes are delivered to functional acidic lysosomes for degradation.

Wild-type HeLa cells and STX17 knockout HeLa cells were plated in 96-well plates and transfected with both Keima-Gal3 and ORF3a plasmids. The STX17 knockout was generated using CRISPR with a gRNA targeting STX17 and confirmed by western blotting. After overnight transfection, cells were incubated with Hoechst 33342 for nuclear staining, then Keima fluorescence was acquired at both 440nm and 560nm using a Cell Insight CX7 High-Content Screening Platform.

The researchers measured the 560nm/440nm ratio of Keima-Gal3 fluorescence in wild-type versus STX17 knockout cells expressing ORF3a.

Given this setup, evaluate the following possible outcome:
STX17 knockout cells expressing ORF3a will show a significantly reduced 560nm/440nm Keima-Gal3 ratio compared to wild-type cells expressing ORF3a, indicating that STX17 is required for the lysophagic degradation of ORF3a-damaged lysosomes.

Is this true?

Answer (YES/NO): YES